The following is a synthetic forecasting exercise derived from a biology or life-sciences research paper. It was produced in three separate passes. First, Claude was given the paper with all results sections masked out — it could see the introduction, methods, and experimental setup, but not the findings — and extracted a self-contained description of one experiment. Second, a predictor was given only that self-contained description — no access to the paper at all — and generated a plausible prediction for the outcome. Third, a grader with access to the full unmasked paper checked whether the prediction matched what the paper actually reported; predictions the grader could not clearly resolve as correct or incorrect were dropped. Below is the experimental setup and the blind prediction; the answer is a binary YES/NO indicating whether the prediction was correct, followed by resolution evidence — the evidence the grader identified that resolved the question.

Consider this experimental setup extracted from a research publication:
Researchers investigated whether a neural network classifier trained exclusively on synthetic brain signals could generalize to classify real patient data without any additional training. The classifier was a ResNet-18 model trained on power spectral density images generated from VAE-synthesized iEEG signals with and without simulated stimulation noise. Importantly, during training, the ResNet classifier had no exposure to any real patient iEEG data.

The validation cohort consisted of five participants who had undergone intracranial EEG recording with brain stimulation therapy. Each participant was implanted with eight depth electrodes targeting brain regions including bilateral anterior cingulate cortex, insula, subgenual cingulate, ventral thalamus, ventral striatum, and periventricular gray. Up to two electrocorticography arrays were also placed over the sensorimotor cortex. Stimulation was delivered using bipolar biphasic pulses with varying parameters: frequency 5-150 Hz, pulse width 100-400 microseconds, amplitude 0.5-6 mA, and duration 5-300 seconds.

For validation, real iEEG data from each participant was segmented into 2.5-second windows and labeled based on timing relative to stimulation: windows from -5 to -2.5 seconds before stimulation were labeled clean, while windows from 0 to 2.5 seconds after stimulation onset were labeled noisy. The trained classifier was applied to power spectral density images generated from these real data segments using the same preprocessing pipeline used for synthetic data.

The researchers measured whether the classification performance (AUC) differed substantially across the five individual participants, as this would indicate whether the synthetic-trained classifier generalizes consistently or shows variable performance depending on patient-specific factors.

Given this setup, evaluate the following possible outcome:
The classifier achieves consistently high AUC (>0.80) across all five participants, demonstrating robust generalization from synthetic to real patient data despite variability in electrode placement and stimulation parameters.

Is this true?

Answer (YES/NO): YES